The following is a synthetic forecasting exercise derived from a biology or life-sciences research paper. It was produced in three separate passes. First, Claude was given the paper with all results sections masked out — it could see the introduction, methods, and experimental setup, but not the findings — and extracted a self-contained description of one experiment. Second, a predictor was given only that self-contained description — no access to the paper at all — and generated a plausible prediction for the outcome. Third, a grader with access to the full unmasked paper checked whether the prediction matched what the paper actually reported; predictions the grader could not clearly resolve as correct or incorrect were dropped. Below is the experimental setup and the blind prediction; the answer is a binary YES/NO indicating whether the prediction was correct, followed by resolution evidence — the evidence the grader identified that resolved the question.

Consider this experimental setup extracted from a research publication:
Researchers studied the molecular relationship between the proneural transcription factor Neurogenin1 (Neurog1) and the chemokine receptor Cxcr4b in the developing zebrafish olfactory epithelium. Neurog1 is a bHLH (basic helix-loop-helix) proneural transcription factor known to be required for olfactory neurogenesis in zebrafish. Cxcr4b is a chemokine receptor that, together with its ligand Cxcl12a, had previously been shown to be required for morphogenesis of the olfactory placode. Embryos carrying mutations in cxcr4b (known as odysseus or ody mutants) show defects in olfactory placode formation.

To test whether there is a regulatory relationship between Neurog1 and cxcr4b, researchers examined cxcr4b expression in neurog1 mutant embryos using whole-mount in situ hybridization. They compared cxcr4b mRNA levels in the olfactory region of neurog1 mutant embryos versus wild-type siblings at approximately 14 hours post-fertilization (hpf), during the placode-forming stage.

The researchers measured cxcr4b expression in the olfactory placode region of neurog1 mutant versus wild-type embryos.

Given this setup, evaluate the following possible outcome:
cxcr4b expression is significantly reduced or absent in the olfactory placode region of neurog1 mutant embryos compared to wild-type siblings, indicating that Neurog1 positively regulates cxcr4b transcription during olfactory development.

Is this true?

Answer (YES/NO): YES